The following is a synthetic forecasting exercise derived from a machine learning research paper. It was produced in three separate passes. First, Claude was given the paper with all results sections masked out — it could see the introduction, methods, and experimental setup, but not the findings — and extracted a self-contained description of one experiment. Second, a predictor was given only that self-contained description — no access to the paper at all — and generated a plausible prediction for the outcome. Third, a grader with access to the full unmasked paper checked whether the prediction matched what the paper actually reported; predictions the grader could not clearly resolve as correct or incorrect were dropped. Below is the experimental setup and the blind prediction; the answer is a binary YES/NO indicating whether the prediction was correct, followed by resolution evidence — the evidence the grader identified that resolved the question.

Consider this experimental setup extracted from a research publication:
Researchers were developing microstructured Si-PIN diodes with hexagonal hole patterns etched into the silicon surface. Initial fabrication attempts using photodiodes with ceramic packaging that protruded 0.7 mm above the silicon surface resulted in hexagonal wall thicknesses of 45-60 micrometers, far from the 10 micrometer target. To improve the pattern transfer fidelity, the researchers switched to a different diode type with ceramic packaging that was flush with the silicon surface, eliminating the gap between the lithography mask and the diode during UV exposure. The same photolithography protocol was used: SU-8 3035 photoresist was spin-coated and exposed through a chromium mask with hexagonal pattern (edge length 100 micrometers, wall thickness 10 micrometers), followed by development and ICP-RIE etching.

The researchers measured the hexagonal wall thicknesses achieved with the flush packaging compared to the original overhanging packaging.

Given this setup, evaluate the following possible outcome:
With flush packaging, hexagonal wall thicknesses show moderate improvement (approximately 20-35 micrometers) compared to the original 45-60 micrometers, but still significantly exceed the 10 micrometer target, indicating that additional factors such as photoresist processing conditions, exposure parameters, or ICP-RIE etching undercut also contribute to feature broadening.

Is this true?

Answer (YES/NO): YES